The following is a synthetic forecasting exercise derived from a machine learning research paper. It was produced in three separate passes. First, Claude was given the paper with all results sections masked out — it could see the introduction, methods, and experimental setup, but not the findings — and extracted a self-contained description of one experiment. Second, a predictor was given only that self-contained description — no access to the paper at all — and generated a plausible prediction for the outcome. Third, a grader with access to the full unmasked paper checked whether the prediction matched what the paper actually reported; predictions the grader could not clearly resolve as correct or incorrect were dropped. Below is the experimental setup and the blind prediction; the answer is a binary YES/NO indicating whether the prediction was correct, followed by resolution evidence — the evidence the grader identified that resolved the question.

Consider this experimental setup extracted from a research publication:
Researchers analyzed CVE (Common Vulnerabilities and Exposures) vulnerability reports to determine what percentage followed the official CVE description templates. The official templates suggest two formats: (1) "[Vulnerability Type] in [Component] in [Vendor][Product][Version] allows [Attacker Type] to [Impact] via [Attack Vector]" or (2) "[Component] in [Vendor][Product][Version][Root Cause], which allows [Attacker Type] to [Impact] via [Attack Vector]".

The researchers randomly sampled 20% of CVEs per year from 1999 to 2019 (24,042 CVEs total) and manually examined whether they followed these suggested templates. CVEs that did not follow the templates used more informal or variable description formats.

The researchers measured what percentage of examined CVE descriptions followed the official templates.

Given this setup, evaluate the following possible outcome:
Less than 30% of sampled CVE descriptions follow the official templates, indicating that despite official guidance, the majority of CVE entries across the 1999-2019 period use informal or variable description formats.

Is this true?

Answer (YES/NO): NO